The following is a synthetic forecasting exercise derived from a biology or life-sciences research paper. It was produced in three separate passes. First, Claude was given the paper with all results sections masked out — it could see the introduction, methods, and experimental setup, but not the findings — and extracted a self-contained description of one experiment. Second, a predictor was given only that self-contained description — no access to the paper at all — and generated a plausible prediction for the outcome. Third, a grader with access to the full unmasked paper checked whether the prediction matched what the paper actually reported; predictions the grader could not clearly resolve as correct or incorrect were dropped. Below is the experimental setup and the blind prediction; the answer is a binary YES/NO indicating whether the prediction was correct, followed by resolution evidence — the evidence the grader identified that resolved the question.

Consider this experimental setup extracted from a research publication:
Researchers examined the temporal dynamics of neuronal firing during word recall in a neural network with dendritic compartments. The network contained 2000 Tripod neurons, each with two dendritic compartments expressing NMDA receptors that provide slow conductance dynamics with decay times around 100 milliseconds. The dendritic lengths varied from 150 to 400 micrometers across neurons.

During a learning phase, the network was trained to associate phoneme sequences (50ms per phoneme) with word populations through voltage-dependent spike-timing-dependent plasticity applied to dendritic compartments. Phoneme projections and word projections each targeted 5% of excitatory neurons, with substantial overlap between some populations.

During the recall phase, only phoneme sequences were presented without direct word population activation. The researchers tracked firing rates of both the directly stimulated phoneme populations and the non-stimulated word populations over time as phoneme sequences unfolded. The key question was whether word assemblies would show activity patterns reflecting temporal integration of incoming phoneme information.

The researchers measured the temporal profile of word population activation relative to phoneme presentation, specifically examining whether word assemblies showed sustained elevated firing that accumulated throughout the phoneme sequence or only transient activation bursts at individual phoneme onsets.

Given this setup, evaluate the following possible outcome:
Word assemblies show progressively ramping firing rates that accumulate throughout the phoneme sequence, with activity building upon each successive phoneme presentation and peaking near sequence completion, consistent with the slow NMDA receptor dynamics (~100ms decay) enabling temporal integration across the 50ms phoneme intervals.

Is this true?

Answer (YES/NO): NO